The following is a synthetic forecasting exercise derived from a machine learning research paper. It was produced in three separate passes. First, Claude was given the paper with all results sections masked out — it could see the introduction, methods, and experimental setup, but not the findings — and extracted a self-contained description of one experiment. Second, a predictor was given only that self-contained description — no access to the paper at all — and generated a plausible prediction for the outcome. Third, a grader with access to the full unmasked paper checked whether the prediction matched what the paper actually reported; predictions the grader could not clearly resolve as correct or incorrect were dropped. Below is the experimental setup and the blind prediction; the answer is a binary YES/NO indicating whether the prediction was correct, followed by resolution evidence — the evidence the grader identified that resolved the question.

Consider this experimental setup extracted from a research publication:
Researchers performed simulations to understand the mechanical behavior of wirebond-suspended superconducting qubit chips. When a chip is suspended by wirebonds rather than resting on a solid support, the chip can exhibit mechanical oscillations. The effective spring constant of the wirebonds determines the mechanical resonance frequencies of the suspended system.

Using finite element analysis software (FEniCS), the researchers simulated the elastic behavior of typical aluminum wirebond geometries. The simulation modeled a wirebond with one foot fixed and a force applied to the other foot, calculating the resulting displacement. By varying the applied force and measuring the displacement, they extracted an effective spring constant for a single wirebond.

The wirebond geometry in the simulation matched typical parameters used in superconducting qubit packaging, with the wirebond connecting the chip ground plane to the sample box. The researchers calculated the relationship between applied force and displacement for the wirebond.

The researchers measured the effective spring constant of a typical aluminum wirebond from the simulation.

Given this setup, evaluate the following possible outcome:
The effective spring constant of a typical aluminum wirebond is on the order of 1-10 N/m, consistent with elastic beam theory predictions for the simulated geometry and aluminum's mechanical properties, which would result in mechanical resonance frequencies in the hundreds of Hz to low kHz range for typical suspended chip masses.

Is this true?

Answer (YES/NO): NO